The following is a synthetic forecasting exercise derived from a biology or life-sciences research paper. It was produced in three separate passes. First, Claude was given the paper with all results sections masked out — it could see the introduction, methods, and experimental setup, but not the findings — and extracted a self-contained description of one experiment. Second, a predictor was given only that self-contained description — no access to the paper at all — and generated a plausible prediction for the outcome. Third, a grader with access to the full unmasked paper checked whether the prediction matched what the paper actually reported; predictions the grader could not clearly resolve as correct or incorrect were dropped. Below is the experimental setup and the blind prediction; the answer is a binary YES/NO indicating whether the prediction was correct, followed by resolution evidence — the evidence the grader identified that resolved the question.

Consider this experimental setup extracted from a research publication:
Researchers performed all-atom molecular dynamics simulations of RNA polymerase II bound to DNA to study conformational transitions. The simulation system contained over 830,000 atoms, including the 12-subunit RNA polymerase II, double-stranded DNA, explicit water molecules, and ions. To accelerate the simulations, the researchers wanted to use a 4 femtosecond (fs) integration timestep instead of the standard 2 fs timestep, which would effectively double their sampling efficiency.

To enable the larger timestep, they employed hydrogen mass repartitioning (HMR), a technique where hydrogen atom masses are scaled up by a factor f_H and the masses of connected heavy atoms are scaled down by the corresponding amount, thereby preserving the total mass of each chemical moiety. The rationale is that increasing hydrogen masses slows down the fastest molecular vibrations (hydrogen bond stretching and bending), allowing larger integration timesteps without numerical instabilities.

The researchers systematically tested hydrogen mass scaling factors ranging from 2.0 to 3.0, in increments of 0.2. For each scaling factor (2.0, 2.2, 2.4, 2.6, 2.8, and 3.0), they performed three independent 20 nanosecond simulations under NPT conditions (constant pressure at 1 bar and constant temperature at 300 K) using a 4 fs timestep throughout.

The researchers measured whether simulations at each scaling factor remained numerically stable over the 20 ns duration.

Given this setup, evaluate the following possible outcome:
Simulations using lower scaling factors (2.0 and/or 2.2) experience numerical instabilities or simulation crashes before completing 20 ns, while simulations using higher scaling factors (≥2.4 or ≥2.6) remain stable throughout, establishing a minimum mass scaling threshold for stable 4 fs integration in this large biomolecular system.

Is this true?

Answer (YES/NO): NO